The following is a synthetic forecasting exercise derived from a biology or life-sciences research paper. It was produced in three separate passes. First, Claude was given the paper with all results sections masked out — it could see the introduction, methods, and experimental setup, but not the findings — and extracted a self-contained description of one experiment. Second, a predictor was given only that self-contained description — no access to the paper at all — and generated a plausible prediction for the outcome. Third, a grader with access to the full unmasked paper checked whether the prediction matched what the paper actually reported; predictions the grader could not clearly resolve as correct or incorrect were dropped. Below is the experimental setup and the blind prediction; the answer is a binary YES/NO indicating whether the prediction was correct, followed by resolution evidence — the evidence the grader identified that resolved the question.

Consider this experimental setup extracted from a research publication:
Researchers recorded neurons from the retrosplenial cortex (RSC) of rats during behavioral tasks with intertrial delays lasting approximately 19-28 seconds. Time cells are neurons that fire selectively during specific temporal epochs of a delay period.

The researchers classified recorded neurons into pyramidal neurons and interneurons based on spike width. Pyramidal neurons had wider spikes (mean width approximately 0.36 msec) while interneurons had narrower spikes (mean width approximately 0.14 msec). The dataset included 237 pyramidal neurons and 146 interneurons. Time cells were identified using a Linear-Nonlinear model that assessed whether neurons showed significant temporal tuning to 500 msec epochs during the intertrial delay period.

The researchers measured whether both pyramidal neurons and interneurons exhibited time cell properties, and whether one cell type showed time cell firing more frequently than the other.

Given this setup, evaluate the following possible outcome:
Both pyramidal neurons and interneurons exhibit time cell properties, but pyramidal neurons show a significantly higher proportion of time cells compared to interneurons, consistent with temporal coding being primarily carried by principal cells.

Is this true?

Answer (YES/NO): NO